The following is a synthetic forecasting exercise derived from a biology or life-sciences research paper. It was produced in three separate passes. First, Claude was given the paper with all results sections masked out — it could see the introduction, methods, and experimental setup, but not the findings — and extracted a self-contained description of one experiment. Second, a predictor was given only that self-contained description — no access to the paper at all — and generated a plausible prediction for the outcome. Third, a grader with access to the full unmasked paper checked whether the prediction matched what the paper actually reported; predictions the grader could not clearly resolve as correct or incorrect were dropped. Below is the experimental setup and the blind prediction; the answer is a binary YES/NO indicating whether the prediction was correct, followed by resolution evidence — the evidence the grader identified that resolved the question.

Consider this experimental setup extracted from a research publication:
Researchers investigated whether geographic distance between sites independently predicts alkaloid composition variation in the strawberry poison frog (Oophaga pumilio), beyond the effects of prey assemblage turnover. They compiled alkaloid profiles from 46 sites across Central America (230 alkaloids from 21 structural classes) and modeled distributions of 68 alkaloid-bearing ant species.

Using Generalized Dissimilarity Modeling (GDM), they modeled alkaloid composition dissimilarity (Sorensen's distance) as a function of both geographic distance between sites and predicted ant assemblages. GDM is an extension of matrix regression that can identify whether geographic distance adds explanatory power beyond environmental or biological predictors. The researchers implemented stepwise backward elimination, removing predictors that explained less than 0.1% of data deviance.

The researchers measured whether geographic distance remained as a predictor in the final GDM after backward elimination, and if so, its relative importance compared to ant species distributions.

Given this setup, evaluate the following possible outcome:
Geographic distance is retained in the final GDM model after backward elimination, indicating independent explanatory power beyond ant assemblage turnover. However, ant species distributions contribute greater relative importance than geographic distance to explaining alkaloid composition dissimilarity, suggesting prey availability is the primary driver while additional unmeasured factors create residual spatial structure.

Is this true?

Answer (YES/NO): YES